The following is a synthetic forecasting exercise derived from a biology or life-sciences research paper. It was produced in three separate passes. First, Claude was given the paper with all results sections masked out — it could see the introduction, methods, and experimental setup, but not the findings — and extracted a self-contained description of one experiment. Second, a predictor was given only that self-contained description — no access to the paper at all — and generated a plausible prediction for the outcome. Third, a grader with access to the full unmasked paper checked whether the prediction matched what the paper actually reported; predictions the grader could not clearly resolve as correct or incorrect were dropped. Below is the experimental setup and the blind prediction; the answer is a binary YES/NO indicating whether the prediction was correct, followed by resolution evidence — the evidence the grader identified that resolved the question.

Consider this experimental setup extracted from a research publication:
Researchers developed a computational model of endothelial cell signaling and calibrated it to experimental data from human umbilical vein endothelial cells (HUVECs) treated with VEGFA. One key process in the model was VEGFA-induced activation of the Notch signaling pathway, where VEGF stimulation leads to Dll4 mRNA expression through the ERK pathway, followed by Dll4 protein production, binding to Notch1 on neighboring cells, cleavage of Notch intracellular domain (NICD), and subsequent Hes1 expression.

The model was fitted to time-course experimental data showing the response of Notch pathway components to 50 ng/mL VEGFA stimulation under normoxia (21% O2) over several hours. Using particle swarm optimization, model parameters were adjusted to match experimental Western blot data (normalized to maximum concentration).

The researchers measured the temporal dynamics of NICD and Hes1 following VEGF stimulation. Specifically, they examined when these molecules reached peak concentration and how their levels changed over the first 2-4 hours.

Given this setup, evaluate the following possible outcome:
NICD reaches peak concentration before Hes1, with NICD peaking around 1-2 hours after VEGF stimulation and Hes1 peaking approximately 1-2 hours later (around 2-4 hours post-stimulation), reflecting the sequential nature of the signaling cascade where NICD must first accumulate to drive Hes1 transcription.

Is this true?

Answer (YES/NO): NO